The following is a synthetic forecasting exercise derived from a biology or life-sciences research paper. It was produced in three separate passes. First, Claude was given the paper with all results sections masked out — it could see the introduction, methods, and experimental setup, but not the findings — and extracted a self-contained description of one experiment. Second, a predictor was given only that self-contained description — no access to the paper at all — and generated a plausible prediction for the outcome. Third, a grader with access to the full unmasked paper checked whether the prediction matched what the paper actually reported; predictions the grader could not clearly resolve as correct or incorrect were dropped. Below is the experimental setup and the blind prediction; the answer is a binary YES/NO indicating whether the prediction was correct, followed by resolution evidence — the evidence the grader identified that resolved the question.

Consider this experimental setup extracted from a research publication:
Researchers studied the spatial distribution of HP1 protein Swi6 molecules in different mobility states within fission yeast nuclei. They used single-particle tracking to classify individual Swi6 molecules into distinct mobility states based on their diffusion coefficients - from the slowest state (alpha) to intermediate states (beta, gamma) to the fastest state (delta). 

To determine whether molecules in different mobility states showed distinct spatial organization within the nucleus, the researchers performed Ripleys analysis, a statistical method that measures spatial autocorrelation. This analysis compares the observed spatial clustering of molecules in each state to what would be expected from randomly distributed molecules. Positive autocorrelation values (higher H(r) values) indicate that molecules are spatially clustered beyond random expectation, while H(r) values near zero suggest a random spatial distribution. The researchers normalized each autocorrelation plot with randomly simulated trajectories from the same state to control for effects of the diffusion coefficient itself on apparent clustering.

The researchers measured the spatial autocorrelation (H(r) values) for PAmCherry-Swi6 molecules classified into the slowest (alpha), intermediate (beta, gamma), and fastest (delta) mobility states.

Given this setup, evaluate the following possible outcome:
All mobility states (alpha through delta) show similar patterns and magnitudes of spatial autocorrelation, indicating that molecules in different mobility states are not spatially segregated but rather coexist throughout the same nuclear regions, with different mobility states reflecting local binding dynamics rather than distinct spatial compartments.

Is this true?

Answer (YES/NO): NO